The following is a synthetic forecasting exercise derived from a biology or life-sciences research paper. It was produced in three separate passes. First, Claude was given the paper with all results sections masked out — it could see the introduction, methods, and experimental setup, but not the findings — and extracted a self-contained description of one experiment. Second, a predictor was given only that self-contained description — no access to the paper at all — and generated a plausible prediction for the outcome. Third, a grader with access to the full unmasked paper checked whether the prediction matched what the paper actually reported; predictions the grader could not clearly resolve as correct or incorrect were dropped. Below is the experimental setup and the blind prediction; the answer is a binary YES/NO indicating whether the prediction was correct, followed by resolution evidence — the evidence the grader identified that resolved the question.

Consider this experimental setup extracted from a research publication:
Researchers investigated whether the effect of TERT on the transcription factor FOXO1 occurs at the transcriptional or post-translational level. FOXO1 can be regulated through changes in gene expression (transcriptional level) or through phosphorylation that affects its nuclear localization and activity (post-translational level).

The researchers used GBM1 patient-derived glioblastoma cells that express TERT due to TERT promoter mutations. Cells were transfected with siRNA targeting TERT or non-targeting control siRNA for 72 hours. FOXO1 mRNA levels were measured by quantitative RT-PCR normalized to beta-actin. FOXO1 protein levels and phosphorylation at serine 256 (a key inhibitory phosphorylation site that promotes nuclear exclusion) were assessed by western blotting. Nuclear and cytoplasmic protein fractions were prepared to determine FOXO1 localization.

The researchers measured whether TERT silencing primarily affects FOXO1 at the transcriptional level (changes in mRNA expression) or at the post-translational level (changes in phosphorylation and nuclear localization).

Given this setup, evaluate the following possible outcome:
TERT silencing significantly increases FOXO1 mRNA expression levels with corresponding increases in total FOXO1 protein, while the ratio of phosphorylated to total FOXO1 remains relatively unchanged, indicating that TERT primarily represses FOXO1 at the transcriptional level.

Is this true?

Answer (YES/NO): NO